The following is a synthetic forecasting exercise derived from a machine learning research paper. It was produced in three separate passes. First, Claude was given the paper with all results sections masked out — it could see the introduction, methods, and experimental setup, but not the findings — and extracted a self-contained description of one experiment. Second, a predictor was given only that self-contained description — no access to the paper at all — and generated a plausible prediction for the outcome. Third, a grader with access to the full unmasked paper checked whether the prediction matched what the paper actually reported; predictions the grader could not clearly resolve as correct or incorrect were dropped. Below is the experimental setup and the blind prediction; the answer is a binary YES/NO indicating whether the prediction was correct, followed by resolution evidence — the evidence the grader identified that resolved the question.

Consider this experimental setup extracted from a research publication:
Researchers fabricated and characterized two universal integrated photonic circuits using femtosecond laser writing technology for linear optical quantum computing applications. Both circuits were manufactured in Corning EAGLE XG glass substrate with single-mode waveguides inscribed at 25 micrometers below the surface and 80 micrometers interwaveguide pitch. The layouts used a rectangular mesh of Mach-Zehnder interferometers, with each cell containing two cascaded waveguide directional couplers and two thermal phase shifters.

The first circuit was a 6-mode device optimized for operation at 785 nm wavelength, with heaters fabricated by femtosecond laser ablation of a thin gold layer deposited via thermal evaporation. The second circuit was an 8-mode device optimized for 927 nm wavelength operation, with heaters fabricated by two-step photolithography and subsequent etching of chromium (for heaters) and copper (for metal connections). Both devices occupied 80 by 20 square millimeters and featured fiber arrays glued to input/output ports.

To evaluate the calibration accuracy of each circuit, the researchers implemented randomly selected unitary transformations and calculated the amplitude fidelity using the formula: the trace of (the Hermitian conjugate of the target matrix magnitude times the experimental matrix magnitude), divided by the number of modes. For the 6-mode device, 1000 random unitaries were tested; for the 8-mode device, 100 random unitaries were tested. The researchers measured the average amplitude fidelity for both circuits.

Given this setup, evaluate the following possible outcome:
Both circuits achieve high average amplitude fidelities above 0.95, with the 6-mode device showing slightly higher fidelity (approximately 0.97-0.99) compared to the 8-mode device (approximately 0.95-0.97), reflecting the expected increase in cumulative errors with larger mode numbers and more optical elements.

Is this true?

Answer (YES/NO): NO